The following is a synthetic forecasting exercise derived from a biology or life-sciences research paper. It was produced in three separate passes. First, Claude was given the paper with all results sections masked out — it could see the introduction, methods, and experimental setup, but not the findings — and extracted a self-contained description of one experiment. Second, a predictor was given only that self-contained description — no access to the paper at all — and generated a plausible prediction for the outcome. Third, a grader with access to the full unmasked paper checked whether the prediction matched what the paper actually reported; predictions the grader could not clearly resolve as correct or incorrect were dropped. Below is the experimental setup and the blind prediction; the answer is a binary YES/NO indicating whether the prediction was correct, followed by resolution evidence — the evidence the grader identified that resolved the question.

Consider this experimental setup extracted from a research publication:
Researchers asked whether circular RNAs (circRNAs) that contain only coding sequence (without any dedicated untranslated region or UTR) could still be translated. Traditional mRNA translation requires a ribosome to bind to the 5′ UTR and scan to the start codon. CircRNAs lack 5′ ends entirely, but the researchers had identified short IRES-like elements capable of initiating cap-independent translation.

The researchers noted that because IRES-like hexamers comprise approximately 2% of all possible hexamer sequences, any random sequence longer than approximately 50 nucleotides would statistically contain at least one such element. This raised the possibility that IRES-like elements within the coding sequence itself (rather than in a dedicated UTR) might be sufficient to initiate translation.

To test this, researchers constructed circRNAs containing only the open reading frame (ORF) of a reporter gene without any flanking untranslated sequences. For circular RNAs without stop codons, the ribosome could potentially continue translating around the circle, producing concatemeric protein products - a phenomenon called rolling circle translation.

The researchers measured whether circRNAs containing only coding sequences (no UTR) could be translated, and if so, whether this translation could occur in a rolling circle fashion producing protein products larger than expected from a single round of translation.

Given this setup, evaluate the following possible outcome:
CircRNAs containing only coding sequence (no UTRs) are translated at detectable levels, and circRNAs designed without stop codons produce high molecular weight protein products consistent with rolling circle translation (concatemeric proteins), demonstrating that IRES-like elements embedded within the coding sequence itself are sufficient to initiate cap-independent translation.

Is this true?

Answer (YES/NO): YES